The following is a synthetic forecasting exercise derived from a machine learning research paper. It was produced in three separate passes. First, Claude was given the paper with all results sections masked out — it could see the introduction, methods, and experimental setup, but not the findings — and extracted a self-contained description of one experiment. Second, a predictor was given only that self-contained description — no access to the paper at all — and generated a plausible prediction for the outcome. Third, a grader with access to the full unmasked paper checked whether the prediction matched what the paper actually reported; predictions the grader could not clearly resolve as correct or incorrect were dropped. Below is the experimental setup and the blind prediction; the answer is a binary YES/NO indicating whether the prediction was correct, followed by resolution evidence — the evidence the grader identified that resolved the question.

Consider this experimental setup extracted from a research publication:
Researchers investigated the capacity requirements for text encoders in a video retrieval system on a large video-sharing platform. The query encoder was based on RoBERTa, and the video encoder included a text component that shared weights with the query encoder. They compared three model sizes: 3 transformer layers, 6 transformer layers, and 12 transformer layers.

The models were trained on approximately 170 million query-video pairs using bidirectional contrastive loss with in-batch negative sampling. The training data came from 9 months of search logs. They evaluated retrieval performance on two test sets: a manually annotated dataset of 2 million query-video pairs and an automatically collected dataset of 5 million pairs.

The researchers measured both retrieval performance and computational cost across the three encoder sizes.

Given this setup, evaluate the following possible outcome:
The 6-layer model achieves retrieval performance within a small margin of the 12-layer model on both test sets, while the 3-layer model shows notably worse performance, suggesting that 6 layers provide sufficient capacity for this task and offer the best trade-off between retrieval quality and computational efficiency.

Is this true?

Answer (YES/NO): NO